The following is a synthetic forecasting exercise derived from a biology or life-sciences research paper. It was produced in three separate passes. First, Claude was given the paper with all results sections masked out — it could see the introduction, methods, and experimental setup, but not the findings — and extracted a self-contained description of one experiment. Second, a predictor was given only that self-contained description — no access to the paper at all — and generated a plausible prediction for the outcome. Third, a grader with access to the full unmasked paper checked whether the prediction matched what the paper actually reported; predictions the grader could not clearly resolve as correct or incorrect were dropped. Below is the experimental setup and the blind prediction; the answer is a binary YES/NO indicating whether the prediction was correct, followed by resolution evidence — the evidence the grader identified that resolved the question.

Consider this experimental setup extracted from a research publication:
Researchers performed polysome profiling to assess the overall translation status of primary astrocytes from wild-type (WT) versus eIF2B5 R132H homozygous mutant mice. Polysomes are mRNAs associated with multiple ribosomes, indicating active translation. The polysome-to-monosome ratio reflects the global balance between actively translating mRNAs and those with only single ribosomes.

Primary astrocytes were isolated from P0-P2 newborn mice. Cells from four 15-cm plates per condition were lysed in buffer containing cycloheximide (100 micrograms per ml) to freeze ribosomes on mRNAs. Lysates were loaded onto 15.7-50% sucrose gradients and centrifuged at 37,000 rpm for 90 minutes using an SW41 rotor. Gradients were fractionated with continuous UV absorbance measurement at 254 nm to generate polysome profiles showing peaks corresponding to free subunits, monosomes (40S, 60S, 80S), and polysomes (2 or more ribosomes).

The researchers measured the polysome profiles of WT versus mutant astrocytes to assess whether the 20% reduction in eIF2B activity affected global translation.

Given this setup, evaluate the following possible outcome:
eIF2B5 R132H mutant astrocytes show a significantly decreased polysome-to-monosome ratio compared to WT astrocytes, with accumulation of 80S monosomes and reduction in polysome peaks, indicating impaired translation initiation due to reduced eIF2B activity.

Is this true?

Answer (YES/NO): NO